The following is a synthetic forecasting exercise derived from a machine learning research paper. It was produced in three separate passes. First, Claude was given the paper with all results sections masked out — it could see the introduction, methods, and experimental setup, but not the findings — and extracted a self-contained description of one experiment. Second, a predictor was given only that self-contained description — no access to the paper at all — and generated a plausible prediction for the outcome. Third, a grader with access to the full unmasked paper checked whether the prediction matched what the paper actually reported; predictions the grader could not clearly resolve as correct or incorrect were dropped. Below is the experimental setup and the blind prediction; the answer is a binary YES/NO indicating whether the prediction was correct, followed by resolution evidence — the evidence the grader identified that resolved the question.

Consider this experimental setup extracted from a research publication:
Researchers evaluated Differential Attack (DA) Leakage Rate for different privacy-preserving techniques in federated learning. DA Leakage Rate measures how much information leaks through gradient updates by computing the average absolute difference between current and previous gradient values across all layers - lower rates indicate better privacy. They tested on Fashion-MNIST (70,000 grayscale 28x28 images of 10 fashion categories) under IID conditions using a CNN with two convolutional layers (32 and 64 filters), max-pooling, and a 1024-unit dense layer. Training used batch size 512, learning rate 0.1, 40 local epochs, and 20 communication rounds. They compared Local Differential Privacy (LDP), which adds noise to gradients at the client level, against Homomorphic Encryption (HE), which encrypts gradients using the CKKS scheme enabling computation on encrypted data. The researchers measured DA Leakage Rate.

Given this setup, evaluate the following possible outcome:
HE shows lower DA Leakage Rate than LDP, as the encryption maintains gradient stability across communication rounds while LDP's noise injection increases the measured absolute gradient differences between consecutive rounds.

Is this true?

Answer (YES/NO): YES